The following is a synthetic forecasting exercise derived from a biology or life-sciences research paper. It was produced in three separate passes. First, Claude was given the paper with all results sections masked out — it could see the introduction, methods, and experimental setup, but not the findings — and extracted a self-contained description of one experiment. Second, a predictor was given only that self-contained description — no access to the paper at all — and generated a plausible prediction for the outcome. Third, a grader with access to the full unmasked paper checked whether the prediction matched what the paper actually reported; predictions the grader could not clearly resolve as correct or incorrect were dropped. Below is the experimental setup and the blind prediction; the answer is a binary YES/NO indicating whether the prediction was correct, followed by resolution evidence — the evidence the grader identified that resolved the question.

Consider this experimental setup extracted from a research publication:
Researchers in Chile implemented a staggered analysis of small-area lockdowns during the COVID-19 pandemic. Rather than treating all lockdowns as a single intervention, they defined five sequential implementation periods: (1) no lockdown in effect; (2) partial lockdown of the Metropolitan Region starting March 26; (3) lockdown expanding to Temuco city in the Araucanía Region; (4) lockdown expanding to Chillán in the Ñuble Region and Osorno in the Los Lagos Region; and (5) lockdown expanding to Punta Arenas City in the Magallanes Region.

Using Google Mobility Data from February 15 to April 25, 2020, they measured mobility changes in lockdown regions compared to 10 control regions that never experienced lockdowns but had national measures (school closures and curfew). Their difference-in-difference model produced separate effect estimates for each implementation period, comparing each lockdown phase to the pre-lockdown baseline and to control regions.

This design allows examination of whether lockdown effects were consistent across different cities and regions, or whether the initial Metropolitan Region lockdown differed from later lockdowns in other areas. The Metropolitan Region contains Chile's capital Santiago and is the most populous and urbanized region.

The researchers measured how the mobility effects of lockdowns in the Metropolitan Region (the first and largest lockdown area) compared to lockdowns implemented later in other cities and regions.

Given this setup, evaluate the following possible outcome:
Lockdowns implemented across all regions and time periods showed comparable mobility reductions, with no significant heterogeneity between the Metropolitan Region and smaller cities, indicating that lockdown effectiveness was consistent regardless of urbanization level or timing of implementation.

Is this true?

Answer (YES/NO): NO